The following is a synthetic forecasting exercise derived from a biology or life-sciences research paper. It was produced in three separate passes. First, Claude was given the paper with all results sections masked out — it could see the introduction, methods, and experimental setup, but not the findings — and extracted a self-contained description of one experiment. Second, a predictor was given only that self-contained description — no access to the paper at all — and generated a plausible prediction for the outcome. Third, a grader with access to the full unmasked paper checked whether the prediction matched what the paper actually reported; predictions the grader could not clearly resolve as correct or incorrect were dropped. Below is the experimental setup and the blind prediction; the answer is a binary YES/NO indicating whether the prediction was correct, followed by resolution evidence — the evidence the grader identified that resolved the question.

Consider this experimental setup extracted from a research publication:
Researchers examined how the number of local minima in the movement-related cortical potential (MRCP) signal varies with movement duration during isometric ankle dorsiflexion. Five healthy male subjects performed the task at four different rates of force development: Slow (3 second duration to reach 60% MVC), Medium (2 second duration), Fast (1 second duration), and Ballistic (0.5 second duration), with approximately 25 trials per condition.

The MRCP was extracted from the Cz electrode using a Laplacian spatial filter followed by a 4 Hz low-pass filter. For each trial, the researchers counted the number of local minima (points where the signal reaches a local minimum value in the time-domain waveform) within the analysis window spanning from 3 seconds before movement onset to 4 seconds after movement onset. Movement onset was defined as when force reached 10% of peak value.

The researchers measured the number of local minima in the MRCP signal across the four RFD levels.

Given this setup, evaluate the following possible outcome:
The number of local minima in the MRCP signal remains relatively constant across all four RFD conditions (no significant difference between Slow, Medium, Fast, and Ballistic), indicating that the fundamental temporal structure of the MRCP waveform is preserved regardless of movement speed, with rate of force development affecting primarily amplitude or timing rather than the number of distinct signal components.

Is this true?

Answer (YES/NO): NO